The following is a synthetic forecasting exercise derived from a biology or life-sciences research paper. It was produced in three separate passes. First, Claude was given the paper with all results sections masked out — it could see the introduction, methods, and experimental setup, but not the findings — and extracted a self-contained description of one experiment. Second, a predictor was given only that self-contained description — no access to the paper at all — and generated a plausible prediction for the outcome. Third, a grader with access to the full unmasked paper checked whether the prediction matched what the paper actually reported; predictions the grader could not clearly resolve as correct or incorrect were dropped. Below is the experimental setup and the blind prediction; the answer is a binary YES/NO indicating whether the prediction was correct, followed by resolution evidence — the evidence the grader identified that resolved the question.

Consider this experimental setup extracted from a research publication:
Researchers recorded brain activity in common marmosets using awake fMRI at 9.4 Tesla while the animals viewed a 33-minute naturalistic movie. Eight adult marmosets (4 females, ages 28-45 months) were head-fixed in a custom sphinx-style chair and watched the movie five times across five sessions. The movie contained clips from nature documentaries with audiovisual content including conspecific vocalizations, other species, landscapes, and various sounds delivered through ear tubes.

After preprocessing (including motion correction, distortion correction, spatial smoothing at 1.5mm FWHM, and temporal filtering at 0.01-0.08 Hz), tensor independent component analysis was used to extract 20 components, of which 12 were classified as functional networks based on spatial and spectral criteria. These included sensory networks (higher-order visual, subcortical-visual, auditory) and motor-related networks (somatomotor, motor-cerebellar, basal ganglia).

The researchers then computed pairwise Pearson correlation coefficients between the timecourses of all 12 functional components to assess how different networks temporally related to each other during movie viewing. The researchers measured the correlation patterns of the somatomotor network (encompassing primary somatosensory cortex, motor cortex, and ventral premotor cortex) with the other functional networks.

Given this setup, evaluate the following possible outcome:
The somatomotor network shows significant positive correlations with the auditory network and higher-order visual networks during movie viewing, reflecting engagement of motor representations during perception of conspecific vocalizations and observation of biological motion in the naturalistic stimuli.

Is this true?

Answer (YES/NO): NO